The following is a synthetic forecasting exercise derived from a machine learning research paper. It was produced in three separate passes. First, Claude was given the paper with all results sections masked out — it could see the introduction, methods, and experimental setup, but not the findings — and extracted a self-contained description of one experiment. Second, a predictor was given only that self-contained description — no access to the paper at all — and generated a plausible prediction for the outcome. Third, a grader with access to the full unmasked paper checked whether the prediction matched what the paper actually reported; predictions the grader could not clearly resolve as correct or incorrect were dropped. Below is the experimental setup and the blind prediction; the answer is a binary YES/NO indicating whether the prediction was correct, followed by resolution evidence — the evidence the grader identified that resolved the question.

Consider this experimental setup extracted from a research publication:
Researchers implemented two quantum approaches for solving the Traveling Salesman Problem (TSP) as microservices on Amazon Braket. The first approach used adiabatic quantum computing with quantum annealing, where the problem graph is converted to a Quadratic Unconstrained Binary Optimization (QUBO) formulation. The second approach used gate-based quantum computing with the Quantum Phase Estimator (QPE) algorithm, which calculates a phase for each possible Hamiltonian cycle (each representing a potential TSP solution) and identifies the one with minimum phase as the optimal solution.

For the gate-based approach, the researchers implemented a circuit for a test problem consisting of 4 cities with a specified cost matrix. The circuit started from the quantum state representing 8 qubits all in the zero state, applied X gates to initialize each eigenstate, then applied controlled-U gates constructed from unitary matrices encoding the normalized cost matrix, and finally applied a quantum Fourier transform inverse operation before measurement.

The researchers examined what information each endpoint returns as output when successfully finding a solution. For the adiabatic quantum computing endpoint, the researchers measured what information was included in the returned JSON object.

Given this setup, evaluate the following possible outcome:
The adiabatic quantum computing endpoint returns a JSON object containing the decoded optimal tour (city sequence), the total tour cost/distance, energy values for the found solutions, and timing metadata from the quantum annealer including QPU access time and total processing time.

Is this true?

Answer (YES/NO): NO